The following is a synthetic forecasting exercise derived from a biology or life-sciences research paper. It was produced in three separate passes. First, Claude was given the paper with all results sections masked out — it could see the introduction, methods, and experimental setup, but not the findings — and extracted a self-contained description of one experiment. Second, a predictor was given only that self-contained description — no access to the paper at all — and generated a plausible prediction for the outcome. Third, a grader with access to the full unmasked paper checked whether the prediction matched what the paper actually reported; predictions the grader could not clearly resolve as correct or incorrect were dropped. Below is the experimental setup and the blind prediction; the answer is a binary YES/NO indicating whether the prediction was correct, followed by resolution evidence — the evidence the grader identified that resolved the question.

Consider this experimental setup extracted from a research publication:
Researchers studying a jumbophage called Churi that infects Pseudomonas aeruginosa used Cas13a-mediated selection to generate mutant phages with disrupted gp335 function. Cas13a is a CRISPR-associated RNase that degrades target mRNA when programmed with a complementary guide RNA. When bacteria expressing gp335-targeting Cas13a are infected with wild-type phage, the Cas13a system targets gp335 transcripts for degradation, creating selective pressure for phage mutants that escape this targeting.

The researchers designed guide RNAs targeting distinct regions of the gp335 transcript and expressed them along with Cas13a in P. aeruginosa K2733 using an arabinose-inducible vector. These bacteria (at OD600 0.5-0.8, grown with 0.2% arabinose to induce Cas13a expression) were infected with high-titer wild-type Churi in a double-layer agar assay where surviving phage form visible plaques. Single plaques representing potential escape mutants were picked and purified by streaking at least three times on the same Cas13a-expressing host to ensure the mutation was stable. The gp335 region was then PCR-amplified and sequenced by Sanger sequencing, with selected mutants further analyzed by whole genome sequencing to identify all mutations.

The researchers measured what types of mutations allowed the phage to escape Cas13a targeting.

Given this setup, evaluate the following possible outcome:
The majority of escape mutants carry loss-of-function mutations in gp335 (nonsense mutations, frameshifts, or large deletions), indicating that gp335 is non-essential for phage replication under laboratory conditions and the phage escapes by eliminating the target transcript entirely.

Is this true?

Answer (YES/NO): YES